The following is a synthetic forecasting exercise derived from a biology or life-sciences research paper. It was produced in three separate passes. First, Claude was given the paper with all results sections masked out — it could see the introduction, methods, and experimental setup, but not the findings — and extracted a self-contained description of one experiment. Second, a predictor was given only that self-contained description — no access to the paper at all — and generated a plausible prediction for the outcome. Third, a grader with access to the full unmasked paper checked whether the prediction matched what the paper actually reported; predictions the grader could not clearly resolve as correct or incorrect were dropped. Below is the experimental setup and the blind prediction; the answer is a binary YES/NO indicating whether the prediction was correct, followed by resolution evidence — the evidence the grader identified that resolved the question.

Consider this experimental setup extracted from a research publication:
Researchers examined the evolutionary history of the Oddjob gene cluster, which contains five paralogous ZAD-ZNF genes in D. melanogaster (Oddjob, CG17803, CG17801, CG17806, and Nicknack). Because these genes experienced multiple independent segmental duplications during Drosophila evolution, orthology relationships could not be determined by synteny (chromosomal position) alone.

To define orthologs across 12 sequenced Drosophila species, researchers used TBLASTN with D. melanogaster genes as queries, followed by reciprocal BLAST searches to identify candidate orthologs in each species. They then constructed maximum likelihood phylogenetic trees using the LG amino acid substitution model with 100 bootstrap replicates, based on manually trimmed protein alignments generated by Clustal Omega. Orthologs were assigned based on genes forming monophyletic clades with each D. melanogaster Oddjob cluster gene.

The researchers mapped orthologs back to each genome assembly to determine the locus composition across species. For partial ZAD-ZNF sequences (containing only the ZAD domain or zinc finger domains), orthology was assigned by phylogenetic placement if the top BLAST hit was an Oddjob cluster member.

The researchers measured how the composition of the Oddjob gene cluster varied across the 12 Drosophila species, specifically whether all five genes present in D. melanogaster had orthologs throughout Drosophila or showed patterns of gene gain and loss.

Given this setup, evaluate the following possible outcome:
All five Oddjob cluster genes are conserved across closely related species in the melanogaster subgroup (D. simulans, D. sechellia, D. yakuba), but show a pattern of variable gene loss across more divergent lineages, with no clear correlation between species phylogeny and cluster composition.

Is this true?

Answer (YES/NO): NO